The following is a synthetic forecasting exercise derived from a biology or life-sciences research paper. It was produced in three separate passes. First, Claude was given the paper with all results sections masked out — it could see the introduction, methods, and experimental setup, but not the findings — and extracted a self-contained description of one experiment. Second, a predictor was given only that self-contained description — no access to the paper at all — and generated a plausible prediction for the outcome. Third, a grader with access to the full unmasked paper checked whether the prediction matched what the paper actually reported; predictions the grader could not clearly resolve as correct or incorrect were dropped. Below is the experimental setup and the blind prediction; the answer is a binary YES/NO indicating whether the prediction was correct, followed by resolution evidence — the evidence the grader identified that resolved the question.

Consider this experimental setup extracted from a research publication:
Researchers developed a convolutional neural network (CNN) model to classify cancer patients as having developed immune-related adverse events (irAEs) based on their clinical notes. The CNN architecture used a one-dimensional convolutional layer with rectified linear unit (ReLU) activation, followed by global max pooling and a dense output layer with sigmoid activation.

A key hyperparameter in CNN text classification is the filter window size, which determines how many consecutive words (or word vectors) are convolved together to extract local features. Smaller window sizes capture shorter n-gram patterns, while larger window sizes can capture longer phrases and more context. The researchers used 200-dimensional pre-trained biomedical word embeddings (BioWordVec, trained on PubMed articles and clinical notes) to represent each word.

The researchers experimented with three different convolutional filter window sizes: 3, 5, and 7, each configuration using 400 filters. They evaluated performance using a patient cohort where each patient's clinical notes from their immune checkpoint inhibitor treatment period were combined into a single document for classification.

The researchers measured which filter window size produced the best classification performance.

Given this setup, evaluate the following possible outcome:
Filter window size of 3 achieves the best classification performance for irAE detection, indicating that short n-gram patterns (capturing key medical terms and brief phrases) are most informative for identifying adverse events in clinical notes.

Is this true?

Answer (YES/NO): NO